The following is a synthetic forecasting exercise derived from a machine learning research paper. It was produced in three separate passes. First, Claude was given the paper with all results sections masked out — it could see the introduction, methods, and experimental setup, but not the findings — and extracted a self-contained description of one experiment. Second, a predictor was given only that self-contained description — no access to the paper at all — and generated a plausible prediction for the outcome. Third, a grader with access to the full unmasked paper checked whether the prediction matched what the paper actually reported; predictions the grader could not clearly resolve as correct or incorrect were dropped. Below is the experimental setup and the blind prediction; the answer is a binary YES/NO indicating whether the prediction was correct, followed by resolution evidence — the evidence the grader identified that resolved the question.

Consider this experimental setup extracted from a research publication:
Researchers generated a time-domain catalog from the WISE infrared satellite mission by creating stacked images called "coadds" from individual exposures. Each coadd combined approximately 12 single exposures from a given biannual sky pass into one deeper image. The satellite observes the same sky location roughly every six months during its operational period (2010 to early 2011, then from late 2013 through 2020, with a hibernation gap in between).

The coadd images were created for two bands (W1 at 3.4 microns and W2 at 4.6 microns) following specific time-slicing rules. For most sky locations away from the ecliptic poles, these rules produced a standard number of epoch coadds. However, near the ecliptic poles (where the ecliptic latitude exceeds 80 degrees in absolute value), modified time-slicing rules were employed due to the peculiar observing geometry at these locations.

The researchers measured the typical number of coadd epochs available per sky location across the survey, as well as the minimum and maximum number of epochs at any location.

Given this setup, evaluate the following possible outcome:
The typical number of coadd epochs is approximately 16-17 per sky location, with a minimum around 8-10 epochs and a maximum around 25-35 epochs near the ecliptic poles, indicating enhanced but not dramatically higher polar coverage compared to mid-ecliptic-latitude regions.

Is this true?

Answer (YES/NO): NO